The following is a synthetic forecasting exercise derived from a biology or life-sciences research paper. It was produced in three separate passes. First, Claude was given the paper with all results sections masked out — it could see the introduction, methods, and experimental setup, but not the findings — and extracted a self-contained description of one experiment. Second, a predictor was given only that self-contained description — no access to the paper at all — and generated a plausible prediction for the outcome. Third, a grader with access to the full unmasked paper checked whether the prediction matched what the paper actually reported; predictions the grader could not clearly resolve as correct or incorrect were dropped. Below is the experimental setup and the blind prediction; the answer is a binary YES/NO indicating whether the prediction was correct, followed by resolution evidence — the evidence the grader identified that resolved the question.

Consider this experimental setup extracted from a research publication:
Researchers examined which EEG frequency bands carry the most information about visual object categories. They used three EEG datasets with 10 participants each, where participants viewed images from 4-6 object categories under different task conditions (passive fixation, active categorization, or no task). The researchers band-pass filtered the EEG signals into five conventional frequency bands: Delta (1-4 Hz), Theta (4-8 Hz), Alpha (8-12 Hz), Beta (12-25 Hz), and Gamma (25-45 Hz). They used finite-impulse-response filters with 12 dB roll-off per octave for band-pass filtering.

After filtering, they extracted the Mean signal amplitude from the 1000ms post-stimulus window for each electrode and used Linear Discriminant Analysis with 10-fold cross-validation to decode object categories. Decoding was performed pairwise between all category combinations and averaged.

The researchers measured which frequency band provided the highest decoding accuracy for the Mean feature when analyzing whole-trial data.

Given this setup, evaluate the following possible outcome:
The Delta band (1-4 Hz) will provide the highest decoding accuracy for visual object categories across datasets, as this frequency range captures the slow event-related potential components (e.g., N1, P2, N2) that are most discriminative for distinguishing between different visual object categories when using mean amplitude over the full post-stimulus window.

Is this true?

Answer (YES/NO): NO